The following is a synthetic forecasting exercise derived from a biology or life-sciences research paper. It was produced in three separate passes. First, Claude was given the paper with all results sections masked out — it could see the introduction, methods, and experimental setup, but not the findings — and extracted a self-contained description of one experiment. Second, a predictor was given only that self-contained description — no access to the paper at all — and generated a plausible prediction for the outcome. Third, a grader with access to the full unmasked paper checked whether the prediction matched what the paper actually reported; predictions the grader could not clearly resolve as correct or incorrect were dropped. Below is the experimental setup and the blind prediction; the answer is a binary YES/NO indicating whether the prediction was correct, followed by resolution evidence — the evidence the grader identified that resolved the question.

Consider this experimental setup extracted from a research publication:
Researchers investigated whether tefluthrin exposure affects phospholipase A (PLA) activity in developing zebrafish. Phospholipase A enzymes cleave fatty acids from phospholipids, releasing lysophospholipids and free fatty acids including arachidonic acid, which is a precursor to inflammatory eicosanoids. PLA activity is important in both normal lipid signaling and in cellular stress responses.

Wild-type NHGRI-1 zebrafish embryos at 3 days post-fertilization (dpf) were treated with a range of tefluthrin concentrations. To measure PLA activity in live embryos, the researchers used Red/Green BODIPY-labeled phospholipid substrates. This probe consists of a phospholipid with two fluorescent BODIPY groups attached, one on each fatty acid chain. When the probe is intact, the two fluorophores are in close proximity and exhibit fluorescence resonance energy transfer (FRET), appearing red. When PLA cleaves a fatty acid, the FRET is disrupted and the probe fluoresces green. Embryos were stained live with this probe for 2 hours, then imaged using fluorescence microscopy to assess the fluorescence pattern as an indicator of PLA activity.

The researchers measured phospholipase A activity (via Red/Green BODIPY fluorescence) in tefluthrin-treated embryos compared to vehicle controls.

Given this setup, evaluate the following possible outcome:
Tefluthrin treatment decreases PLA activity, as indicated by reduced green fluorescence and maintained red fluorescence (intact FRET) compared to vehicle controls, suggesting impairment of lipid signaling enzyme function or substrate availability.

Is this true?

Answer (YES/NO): NO